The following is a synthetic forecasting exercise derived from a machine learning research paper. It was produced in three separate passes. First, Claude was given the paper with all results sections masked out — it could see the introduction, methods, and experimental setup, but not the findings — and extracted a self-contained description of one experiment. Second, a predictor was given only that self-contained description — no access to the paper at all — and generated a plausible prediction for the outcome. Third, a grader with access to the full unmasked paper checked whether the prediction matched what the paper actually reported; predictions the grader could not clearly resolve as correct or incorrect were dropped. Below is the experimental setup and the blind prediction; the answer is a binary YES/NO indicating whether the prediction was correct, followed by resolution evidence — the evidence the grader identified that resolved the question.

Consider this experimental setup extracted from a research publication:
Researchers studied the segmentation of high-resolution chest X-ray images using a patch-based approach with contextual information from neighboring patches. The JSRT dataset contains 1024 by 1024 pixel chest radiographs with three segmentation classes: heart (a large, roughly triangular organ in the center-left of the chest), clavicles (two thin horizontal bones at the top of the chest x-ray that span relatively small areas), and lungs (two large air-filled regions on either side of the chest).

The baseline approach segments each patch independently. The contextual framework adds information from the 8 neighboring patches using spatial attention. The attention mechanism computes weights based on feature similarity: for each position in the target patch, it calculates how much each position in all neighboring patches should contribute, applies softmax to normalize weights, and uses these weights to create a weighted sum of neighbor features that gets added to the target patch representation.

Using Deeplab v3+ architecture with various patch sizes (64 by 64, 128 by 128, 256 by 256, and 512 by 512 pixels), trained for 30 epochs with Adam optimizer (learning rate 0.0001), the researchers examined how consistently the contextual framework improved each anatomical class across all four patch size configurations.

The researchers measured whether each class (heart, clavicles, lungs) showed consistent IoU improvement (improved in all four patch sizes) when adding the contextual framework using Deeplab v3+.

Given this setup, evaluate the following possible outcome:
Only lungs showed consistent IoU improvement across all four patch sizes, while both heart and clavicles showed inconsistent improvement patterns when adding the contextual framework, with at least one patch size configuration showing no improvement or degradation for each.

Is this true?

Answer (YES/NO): NO